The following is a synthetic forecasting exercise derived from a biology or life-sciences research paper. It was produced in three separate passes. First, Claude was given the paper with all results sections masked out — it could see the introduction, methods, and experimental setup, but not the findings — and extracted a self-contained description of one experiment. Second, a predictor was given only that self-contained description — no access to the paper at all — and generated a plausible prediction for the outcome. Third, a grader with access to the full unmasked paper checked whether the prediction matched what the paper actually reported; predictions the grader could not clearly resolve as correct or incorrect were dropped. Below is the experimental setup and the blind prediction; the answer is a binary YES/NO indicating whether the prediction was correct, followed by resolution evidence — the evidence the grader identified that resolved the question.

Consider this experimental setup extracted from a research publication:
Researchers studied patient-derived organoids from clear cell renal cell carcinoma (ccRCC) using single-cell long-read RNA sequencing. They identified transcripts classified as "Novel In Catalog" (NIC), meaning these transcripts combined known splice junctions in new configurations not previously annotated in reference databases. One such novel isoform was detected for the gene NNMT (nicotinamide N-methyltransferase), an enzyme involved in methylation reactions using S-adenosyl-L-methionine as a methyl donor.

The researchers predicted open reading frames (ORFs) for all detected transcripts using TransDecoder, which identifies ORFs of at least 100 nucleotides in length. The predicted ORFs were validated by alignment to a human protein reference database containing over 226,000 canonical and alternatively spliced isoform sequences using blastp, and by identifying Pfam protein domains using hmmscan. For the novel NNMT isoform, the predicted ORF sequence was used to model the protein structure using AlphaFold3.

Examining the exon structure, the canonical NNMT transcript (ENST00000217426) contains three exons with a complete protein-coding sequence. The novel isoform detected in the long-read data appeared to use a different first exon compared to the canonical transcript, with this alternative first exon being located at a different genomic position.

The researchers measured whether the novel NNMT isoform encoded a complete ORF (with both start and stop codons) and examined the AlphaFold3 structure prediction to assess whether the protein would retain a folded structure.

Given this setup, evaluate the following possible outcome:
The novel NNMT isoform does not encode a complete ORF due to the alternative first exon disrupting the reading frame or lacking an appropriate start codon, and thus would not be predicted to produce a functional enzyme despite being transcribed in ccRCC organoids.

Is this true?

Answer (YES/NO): NO